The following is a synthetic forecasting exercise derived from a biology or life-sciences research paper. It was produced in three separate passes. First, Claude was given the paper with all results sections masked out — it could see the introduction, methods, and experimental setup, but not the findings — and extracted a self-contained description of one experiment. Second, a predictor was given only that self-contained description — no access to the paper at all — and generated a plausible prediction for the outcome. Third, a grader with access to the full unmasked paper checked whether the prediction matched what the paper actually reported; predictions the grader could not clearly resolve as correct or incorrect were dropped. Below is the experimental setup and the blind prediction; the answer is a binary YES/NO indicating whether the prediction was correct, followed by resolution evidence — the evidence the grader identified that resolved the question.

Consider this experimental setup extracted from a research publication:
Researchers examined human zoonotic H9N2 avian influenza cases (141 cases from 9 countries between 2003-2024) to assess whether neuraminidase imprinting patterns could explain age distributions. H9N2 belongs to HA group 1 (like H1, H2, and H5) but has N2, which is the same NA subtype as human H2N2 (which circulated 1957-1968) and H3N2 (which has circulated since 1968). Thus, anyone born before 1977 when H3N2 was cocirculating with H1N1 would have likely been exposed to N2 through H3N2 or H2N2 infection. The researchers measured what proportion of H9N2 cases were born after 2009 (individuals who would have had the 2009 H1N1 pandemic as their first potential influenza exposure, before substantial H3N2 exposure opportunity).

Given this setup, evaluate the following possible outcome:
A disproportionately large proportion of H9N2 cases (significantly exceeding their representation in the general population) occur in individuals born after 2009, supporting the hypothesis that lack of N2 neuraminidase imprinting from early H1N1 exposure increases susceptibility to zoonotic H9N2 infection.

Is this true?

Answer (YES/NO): YES